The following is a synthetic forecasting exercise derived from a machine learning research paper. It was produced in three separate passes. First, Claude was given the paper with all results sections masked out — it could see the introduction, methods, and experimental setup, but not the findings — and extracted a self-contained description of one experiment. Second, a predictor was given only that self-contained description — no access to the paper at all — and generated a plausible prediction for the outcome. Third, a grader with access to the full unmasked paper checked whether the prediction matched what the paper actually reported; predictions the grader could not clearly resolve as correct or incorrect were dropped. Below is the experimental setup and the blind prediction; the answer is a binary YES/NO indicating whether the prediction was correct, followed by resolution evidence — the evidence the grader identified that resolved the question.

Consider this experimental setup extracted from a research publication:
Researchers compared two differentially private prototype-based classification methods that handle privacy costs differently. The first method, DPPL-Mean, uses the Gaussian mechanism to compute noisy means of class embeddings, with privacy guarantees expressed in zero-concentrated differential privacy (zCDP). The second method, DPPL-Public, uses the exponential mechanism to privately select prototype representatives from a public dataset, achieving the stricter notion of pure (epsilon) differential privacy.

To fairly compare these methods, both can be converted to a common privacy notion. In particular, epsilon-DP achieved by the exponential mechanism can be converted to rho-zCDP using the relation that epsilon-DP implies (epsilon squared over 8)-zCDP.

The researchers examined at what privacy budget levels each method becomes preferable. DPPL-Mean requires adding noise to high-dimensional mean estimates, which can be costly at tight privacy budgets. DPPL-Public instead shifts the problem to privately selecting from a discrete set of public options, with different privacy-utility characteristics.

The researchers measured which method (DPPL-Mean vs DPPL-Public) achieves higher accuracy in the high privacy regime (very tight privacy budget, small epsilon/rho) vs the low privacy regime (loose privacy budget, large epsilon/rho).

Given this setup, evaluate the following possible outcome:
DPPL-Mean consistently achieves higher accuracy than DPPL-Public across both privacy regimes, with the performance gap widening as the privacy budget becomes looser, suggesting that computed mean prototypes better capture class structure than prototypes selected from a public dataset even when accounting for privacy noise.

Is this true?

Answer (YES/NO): NO